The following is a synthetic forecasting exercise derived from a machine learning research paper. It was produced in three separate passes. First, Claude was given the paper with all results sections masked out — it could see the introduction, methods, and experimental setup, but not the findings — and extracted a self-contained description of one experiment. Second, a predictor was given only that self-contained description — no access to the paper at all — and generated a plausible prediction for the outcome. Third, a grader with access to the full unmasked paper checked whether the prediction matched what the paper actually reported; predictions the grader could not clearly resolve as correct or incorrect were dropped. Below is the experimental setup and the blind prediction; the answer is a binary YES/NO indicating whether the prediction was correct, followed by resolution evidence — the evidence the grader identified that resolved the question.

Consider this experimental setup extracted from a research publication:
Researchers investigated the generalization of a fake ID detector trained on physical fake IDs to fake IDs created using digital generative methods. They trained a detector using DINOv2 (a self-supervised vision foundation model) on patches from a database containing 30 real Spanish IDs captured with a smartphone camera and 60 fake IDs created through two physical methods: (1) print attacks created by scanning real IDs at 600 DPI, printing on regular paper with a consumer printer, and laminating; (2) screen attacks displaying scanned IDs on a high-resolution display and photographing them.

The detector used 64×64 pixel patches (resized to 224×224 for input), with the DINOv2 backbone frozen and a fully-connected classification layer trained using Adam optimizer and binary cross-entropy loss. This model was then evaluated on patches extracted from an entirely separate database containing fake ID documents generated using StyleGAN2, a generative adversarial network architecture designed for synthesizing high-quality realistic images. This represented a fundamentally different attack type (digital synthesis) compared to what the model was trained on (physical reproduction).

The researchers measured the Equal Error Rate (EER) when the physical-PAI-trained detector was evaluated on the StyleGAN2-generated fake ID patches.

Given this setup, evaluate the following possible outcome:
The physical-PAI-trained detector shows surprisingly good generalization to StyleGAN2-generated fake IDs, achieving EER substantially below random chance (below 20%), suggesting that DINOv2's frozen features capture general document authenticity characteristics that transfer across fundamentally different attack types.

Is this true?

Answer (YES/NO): NO